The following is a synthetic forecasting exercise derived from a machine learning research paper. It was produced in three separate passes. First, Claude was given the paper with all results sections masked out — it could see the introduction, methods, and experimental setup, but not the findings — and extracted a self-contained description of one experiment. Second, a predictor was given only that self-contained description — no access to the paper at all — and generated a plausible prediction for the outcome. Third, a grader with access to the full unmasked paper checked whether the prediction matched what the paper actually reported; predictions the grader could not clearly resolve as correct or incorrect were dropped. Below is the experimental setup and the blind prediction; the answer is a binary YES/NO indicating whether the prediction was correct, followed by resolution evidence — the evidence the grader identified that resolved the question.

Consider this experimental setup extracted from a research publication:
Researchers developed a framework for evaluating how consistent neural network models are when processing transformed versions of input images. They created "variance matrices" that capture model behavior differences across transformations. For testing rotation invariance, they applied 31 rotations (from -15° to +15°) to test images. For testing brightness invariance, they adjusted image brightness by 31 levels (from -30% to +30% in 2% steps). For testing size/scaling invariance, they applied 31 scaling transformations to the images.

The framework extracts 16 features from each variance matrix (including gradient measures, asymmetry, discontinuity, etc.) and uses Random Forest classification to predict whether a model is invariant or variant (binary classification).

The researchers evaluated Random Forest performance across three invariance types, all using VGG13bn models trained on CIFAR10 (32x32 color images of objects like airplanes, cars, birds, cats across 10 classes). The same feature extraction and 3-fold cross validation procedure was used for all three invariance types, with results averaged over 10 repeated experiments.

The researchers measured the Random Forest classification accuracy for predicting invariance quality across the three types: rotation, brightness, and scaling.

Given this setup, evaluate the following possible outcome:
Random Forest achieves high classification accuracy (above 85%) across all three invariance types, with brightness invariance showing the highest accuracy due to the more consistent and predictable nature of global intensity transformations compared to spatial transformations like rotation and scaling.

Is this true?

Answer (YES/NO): NO